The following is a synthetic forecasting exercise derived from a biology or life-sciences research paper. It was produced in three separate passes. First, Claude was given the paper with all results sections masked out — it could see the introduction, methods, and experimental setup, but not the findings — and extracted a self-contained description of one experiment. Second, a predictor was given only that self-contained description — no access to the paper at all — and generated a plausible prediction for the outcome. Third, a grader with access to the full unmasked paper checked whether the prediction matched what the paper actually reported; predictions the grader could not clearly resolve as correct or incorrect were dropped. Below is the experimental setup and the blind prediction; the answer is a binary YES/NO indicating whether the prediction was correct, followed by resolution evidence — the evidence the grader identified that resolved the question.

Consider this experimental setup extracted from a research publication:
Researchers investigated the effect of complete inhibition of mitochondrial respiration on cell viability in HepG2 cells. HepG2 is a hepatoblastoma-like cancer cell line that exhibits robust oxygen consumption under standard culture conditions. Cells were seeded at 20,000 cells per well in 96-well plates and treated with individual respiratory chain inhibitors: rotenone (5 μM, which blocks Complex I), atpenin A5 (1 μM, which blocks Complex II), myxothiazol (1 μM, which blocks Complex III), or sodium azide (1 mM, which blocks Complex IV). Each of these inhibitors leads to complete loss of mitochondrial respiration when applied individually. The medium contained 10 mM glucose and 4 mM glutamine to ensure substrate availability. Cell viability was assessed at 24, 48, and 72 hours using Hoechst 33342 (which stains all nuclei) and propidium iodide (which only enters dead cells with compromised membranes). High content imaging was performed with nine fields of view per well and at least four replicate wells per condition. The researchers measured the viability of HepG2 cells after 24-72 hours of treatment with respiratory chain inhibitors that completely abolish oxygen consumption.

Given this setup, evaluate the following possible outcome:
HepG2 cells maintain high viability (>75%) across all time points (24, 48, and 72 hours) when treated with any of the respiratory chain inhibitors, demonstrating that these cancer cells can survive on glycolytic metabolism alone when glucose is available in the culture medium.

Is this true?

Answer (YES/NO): YES